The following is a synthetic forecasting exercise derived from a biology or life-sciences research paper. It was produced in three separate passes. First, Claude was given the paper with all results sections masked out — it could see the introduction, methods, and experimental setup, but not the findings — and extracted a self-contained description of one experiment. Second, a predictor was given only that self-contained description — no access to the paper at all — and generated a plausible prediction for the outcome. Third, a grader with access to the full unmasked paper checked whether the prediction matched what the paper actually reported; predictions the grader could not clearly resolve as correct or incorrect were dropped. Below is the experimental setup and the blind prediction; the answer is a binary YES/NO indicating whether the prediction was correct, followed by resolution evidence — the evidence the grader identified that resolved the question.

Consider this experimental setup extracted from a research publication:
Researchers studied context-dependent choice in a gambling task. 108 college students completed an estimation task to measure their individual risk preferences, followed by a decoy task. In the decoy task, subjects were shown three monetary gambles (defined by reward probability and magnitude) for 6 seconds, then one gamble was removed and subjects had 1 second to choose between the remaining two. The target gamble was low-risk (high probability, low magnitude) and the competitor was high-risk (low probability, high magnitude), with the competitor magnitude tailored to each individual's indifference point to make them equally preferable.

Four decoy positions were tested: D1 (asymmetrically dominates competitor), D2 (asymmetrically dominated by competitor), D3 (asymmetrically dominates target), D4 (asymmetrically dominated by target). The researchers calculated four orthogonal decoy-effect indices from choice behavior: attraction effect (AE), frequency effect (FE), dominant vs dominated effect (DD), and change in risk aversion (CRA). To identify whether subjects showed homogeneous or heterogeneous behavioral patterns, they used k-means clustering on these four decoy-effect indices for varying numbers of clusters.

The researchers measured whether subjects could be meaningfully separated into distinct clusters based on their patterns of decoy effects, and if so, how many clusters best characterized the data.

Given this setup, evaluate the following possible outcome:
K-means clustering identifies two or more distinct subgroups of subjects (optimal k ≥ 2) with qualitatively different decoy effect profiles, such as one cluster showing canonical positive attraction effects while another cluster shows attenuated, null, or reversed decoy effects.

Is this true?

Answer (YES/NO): YES